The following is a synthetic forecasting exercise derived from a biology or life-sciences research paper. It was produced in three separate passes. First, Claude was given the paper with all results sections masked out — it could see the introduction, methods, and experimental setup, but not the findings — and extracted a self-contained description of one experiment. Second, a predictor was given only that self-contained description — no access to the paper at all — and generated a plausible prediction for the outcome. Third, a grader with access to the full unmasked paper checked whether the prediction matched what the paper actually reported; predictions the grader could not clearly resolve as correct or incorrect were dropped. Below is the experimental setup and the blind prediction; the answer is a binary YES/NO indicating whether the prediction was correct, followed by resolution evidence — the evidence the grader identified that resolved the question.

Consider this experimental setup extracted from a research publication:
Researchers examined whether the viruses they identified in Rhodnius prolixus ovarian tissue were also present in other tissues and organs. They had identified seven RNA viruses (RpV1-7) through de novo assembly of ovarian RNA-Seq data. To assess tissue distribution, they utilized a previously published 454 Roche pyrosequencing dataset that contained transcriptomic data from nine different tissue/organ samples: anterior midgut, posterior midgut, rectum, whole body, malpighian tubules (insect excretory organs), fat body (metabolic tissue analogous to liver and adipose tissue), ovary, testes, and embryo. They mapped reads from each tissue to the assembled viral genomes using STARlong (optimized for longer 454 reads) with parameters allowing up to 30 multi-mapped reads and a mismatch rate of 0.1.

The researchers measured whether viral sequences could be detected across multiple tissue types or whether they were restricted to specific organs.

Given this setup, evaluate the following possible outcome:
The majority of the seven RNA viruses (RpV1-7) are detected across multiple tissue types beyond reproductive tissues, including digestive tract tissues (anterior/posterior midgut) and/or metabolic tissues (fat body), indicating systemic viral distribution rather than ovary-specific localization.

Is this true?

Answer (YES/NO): NO